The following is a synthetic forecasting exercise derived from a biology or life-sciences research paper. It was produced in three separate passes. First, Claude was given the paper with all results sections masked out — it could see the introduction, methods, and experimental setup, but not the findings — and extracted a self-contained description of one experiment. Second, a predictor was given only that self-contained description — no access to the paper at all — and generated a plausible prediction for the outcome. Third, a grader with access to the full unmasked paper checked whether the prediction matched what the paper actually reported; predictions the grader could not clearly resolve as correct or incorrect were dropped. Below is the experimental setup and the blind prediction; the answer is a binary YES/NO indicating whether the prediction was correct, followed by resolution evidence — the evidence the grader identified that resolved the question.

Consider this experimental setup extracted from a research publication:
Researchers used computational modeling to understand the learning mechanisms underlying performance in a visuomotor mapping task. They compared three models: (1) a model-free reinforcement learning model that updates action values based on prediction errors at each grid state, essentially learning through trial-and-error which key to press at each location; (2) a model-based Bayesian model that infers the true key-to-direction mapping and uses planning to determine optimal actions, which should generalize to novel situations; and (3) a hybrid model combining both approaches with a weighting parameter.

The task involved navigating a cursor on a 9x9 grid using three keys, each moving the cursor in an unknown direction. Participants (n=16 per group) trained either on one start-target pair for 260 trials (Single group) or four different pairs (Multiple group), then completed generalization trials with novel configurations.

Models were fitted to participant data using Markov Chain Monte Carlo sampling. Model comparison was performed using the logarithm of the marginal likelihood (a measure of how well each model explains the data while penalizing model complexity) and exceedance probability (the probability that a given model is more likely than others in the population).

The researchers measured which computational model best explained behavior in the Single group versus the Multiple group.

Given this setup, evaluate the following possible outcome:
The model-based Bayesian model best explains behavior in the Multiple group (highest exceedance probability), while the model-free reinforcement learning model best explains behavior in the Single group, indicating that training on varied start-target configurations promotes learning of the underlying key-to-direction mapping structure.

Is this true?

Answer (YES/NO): YES